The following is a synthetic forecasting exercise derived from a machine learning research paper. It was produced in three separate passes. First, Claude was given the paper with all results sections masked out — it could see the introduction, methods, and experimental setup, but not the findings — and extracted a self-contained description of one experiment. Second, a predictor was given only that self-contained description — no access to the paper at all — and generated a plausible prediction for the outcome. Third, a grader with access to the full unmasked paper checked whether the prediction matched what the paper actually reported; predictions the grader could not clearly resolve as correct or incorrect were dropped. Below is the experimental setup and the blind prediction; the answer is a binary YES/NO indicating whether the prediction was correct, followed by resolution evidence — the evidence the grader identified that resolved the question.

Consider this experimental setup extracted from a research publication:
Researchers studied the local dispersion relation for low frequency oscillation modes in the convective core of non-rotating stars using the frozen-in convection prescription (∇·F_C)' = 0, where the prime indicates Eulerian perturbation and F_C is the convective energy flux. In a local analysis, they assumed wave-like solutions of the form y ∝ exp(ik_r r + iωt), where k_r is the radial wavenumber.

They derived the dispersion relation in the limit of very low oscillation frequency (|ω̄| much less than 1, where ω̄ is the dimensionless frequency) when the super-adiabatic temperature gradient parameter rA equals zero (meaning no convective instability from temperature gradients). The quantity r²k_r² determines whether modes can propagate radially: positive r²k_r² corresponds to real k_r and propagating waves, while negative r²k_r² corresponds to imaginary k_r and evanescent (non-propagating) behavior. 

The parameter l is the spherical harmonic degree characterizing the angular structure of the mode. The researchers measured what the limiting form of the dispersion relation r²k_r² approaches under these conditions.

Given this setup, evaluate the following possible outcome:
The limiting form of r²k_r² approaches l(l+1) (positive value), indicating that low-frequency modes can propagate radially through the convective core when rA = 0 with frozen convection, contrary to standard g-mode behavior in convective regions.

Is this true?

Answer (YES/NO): NO